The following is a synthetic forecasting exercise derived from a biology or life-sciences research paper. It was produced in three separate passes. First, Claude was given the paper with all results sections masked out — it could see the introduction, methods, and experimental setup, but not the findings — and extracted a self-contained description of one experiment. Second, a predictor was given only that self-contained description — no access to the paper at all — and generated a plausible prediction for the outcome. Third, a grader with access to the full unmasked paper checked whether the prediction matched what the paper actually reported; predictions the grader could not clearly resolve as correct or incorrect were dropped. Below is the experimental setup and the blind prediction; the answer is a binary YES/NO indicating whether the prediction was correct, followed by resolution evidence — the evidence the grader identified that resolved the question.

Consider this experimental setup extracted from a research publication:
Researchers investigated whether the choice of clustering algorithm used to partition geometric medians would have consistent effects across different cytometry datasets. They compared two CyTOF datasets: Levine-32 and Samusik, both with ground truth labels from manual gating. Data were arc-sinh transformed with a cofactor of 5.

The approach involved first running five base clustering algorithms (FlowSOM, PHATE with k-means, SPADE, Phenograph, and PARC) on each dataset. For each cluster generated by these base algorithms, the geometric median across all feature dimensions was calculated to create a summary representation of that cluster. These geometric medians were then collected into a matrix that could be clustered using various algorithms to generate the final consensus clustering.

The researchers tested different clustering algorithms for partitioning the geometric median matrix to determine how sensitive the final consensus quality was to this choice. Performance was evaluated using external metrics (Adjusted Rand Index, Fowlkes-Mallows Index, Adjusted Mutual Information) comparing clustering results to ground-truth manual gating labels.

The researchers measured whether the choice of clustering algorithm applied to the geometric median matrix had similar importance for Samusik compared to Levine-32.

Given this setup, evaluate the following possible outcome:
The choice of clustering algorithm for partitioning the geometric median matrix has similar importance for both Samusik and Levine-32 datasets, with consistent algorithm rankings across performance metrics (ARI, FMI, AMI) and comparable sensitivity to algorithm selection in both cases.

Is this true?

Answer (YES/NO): NO